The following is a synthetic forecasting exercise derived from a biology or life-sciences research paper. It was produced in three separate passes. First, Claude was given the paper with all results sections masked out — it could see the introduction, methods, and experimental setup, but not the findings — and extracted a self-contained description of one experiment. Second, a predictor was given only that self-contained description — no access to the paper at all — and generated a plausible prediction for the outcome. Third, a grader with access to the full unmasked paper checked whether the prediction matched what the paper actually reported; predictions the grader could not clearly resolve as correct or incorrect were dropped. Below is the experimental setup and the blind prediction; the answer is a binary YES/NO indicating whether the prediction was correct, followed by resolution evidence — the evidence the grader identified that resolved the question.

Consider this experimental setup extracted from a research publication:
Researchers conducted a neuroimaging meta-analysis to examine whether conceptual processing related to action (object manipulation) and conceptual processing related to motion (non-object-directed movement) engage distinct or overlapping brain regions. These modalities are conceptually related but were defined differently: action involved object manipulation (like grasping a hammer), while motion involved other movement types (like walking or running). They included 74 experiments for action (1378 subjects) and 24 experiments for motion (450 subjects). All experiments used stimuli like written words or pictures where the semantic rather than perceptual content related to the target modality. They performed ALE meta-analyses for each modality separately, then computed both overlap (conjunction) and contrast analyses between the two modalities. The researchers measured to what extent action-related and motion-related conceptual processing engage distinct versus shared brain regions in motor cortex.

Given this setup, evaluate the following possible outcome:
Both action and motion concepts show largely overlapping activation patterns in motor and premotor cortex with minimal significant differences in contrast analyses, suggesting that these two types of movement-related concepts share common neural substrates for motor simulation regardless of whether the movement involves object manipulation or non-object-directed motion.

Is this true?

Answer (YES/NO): NO